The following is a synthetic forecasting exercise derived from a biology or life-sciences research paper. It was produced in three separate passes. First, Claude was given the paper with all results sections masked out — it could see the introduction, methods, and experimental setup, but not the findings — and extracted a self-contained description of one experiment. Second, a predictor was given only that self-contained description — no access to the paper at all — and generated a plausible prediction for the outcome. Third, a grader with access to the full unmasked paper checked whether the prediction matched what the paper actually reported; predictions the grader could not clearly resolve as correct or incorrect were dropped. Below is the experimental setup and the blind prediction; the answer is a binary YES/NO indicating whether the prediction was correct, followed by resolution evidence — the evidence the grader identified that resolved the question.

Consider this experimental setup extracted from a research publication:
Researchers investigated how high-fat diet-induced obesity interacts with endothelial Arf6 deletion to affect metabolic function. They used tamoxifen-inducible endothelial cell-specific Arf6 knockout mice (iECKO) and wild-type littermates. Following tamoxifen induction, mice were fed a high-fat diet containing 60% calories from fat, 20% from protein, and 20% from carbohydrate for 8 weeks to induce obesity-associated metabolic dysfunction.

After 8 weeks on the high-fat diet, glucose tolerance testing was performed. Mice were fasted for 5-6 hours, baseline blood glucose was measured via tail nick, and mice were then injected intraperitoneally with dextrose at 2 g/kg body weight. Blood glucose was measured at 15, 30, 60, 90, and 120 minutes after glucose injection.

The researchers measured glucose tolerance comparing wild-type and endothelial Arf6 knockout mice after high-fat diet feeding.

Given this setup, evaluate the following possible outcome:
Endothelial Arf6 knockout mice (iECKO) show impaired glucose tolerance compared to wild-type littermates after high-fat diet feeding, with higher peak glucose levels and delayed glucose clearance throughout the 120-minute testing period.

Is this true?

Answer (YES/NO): YES